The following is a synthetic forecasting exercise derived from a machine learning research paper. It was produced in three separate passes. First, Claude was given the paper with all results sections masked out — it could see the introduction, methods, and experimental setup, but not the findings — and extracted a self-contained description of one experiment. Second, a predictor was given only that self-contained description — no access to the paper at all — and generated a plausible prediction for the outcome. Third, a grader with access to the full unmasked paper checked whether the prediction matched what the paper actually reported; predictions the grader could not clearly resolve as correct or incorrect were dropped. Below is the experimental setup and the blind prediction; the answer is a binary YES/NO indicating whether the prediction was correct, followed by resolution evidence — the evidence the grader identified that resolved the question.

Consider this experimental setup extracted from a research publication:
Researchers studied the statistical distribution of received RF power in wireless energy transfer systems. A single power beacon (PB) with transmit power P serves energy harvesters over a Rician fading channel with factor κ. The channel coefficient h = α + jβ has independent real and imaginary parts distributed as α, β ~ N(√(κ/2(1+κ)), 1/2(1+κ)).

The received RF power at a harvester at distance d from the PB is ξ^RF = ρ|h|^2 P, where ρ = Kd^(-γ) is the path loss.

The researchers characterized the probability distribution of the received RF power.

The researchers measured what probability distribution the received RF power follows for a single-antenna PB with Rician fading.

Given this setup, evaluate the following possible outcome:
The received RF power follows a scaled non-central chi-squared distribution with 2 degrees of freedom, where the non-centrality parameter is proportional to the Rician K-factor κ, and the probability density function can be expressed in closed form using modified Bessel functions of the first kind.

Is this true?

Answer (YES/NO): YES